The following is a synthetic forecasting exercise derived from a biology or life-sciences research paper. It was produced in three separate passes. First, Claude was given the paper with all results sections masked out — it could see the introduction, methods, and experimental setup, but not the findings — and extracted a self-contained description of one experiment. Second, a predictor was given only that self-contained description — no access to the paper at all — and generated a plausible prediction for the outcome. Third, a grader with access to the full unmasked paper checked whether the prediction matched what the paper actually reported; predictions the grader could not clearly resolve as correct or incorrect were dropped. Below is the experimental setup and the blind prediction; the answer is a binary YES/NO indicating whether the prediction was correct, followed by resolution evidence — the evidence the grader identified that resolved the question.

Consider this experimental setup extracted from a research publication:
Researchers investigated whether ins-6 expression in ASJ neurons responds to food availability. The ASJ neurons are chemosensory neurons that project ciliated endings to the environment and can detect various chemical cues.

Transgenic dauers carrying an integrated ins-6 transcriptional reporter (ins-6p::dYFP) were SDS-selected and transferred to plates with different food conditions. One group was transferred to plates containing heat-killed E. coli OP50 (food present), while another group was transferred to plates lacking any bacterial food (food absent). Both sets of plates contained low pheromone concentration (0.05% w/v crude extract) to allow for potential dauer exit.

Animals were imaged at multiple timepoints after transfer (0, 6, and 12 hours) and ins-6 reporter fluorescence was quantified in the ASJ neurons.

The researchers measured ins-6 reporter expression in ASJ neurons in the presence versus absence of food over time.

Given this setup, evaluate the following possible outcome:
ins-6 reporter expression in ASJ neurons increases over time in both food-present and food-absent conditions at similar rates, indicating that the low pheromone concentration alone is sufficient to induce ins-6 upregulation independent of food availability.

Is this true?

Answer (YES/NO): NO